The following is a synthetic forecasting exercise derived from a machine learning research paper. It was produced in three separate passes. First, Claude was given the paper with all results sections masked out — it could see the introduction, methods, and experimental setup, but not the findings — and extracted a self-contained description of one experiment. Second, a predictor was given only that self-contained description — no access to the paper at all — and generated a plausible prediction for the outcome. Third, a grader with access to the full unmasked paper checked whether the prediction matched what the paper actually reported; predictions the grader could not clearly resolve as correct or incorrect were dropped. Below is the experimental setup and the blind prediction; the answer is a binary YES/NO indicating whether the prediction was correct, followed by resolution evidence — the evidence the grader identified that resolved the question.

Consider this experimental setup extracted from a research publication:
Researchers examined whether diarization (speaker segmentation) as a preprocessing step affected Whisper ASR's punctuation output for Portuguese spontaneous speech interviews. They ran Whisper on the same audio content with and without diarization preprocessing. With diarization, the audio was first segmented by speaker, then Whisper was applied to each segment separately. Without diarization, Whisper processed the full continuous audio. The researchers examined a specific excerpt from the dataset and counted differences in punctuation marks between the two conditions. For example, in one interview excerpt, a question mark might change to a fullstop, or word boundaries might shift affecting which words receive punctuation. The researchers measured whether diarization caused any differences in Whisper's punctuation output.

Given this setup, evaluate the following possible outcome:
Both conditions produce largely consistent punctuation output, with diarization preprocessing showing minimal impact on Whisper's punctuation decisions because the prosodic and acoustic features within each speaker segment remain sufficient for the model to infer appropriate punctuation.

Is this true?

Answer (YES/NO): NO